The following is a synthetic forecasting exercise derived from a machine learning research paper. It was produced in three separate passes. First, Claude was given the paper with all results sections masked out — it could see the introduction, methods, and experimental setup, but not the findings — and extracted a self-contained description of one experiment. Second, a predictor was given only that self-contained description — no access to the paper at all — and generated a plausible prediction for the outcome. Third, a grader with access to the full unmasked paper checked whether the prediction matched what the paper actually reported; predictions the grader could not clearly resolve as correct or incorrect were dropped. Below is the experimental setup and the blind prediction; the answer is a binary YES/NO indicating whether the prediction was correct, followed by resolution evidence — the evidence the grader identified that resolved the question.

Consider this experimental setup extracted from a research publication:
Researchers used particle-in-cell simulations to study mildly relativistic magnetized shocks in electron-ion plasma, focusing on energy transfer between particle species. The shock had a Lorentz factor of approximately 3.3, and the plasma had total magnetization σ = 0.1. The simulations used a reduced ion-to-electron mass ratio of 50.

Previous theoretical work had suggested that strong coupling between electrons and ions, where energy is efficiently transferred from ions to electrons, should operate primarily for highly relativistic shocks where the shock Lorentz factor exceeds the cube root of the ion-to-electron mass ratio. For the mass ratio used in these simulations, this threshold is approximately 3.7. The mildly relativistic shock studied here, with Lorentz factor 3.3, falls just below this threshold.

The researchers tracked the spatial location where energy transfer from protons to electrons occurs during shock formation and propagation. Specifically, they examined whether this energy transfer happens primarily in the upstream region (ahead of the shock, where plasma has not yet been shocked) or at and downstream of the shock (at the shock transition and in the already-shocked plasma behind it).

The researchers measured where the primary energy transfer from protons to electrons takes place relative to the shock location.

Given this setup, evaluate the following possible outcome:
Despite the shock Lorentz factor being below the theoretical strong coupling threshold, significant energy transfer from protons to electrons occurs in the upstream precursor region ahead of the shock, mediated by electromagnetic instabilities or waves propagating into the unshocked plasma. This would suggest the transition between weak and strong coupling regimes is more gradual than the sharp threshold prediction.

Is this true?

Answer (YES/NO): NO